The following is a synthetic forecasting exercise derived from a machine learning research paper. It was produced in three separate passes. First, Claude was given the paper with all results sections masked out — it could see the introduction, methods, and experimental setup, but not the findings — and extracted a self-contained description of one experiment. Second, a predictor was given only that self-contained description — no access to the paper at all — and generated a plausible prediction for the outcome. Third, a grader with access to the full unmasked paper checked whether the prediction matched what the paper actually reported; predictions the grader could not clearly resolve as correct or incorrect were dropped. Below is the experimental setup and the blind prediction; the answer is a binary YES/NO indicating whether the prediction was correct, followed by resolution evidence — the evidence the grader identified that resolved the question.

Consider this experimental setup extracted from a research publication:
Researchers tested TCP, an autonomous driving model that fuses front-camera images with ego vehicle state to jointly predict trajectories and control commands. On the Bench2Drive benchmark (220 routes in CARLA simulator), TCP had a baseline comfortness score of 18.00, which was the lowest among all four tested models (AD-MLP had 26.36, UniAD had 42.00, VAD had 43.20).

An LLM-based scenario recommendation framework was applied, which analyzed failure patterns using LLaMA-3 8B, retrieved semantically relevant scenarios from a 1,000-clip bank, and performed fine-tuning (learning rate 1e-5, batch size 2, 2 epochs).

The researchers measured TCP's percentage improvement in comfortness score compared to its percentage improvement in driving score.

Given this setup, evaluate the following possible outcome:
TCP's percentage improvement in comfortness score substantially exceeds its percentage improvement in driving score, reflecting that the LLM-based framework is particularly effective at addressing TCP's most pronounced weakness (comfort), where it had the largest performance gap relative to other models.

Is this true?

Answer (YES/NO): YES